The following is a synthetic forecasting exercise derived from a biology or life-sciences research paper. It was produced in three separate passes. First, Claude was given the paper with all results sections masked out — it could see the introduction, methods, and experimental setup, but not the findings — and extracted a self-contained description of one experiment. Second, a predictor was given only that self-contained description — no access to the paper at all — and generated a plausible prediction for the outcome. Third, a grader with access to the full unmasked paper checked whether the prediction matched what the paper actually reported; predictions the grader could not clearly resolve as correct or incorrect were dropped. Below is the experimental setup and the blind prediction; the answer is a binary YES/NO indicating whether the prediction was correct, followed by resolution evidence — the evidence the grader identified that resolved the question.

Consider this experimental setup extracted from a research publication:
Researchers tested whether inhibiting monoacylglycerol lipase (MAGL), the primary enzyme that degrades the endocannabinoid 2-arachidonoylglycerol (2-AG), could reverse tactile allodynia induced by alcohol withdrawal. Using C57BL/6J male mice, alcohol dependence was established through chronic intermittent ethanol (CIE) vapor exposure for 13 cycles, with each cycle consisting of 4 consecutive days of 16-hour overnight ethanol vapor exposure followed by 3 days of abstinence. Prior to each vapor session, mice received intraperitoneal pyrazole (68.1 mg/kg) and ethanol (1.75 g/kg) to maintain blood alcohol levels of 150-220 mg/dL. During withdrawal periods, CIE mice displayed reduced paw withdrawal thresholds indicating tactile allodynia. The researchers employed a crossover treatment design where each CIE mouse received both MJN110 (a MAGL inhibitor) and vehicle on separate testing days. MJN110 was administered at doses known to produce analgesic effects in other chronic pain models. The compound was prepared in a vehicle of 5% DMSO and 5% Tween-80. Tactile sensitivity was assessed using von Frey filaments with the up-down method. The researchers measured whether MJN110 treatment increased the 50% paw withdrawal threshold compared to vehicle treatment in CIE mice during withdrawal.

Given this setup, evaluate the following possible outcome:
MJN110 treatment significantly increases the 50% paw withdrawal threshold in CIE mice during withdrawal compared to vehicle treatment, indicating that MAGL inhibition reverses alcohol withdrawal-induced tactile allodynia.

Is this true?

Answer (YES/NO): NO